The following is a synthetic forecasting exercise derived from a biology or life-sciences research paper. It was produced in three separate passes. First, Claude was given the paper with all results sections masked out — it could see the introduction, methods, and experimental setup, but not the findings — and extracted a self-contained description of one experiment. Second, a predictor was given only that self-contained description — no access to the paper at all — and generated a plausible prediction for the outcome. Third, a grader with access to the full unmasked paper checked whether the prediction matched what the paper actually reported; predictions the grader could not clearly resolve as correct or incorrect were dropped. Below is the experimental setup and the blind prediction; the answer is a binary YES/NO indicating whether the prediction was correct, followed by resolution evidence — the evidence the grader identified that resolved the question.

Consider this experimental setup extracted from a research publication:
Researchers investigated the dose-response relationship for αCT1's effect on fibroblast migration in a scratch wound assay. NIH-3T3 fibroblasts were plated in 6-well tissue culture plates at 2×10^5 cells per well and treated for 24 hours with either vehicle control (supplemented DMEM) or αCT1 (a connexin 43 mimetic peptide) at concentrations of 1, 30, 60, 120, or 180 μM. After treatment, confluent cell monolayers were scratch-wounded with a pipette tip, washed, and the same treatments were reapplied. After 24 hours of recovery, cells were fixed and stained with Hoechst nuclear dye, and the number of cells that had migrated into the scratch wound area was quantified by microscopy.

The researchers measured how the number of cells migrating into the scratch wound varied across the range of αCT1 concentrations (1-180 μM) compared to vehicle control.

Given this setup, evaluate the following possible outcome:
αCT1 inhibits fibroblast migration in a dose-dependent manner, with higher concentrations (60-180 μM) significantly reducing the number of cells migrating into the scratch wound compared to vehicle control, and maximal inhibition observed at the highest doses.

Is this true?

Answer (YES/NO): NO